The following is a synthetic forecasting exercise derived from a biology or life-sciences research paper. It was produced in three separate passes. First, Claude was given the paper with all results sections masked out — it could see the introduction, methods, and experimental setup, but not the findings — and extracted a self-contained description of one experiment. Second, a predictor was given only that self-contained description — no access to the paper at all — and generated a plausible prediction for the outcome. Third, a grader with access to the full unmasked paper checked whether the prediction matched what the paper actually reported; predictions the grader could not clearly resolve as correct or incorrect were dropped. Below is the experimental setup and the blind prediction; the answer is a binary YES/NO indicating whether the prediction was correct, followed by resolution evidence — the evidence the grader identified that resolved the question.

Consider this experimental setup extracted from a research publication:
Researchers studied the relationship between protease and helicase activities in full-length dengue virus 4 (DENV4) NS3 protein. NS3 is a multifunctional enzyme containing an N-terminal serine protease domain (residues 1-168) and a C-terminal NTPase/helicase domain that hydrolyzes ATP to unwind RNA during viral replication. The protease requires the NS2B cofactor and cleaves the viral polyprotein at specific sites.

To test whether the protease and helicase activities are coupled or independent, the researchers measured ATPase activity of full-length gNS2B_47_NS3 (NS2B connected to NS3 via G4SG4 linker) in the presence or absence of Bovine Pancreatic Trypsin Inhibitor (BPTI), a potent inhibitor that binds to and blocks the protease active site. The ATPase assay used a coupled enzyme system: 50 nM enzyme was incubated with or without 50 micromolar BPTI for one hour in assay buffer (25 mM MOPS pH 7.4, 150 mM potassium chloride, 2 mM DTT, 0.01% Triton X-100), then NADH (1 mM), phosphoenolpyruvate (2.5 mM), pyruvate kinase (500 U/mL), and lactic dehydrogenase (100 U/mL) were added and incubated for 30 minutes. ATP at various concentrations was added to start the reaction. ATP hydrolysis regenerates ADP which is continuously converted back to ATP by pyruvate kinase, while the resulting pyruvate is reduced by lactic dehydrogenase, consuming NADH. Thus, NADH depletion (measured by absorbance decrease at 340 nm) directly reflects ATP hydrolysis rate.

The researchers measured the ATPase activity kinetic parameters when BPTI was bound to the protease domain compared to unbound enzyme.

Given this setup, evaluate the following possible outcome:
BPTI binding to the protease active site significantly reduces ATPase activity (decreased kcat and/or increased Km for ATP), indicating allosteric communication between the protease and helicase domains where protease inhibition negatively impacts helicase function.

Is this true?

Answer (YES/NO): NO